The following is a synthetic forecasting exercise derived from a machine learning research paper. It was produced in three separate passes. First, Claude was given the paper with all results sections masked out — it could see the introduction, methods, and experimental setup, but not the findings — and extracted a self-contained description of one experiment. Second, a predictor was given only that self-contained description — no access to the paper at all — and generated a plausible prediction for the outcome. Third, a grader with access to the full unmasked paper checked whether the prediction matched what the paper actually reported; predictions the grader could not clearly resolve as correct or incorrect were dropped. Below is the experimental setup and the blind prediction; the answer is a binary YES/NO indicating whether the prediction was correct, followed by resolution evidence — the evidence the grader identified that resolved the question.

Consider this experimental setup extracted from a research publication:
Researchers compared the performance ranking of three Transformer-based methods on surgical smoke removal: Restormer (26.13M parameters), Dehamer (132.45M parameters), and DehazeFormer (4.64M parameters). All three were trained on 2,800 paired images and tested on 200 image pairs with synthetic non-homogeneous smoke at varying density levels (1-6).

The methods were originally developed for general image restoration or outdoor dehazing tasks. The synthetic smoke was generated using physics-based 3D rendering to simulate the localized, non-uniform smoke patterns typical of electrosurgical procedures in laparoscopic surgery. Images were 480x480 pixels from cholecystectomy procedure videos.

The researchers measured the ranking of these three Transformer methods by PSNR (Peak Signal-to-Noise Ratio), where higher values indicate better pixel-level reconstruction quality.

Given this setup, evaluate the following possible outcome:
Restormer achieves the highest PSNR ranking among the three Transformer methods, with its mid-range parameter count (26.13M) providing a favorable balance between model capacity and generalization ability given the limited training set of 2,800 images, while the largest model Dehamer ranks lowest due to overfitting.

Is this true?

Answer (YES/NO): NO